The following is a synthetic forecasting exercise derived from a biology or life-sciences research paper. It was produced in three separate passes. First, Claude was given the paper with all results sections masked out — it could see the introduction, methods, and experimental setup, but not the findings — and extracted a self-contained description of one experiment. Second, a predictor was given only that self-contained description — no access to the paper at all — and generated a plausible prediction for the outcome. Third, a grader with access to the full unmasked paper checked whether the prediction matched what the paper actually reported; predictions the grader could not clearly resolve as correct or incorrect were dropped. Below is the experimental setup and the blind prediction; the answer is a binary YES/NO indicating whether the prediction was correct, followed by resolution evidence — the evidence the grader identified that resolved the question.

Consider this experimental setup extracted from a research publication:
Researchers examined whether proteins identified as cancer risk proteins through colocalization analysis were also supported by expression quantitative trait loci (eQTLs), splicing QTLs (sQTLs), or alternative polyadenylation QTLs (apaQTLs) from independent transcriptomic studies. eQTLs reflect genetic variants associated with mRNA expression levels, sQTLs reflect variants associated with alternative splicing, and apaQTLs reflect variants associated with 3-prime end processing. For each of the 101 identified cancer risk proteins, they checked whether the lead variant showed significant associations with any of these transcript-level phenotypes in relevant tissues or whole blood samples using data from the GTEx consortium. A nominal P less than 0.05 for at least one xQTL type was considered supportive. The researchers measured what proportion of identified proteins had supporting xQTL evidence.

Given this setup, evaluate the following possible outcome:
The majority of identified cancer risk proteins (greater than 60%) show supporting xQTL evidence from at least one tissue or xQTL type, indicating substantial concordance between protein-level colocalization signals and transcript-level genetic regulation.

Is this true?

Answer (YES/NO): YES